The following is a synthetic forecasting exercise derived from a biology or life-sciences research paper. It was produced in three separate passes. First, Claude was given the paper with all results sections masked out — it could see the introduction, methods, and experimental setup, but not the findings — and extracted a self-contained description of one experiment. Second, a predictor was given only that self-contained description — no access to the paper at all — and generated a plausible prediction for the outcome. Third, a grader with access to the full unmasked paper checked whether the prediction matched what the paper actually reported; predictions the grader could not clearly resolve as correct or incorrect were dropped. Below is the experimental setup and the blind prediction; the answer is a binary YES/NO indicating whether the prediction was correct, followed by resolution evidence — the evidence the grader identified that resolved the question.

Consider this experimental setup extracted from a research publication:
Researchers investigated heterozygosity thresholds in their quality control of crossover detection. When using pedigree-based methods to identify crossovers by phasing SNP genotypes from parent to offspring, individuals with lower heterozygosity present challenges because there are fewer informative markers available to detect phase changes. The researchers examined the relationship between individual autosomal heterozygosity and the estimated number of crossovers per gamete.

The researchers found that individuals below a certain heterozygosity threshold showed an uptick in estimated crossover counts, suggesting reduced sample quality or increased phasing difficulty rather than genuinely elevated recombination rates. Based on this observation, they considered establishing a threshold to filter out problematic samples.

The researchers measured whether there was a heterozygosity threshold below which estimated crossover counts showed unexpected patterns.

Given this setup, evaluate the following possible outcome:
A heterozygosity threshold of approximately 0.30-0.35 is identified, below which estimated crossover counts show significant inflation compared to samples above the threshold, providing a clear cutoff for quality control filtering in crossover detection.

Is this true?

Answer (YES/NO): NO